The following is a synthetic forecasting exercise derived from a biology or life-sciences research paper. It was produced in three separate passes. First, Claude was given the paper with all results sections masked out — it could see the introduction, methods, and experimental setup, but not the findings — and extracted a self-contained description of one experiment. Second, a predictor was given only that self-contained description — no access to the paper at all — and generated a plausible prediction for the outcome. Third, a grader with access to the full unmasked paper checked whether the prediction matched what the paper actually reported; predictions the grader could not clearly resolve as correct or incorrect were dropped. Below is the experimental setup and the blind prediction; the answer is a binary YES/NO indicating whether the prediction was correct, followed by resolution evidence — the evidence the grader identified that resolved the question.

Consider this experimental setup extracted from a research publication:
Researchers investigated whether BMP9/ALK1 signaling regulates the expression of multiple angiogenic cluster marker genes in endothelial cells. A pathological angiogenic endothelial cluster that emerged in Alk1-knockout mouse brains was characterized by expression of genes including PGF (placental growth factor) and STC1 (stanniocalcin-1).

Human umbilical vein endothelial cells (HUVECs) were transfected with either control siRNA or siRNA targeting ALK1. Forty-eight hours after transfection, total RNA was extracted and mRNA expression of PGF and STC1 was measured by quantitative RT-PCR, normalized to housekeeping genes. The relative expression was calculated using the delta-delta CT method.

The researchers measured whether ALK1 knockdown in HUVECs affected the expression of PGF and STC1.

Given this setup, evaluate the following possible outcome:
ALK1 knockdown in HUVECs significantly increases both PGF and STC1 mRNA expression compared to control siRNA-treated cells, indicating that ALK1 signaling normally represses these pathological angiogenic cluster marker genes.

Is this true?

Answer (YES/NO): YES